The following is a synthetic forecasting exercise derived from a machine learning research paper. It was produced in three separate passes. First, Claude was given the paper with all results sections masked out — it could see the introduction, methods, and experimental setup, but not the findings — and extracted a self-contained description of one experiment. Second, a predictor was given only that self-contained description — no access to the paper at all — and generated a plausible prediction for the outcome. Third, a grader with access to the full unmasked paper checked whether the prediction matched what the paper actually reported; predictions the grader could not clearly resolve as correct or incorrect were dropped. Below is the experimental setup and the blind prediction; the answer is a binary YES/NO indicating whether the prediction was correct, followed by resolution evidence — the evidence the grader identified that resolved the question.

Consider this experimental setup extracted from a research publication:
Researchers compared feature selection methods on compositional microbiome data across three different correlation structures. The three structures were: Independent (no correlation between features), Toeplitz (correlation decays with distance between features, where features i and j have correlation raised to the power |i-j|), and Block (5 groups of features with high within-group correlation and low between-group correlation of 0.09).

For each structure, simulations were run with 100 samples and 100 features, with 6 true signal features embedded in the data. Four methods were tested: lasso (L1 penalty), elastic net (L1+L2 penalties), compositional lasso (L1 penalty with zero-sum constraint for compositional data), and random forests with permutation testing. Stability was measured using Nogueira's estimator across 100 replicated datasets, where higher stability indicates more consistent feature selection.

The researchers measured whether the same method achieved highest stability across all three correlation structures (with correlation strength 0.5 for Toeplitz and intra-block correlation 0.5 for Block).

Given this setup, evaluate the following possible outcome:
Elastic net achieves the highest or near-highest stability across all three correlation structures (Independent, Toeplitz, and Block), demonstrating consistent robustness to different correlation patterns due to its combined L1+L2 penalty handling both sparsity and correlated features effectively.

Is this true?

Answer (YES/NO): NO